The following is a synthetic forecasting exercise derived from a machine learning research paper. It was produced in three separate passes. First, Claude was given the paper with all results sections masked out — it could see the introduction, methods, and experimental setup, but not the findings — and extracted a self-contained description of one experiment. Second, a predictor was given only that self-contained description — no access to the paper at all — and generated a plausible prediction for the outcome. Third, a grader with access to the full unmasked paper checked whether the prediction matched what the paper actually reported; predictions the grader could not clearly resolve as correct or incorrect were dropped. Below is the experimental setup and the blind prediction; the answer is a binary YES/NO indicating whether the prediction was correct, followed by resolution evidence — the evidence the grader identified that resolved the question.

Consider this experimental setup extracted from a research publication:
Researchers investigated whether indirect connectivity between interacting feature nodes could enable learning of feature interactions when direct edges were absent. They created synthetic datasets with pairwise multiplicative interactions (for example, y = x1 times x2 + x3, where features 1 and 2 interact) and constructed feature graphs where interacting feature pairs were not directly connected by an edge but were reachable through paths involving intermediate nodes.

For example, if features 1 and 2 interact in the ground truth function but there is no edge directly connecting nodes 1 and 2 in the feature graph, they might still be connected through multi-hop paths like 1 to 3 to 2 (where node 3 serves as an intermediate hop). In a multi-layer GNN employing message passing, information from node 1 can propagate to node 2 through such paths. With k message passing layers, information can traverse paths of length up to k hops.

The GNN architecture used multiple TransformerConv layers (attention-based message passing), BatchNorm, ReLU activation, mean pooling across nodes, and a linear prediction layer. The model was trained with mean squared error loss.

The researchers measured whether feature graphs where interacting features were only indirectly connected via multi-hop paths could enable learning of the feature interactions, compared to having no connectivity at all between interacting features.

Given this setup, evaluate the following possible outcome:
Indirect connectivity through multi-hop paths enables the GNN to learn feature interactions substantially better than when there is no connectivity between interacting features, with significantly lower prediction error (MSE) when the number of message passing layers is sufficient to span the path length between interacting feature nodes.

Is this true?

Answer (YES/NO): YES